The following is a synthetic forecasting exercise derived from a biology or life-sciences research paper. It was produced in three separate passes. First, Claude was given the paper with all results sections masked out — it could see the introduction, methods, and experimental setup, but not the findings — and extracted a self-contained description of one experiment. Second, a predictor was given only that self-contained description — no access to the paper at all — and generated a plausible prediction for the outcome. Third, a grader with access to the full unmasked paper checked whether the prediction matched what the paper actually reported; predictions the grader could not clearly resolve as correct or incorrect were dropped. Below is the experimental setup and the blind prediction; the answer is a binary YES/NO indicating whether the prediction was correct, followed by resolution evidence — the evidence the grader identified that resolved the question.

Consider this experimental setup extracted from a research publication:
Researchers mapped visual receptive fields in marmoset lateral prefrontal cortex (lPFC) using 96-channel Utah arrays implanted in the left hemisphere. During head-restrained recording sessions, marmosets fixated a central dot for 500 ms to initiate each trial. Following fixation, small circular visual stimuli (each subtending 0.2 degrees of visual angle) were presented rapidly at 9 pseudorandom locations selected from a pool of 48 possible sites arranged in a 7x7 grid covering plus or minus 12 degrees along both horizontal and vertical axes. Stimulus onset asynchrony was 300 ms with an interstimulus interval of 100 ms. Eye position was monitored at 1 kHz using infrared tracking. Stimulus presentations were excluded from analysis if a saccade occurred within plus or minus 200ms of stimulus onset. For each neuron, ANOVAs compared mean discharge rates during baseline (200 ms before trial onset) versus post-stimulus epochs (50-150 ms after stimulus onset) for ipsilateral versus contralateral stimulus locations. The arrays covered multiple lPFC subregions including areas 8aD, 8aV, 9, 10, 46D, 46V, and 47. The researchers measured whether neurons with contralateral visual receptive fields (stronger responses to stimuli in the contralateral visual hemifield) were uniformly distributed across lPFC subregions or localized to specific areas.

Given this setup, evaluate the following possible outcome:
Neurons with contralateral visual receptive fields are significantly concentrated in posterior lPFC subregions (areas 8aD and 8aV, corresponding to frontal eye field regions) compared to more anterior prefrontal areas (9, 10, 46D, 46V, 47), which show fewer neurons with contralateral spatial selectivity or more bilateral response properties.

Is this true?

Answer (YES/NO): NO